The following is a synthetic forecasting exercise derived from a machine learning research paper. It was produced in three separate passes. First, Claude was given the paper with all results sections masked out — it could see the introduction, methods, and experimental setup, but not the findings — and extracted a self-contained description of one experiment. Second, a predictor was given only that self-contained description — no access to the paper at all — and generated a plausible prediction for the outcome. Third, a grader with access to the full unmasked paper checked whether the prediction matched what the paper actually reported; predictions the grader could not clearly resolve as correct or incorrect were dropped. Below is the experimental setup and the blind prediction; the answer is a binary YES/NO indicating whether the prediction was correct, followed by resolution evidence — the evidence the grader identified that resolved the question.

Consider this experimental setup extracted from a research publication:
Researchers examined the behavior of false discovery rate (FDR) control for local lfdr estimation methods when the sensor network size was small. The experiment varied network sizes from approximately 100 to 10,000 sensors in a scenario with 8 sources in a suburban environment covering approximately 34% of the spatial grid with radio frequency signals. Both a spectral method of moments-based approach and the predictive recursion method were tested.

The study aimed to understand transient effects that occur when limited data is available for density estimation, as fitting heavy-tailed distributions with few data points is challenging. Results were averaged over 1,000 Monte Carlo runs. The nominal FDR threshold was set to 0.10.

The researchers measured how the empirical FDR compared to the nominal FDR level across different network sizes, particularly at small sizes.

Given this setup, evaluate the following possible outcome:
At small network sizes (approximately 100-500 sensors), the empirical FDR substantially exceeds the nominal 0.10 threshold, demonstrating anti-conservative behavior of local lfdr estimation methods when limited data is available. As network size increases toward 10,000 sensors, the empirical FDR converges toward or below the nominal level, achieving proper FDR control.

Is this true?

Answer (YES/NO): NO